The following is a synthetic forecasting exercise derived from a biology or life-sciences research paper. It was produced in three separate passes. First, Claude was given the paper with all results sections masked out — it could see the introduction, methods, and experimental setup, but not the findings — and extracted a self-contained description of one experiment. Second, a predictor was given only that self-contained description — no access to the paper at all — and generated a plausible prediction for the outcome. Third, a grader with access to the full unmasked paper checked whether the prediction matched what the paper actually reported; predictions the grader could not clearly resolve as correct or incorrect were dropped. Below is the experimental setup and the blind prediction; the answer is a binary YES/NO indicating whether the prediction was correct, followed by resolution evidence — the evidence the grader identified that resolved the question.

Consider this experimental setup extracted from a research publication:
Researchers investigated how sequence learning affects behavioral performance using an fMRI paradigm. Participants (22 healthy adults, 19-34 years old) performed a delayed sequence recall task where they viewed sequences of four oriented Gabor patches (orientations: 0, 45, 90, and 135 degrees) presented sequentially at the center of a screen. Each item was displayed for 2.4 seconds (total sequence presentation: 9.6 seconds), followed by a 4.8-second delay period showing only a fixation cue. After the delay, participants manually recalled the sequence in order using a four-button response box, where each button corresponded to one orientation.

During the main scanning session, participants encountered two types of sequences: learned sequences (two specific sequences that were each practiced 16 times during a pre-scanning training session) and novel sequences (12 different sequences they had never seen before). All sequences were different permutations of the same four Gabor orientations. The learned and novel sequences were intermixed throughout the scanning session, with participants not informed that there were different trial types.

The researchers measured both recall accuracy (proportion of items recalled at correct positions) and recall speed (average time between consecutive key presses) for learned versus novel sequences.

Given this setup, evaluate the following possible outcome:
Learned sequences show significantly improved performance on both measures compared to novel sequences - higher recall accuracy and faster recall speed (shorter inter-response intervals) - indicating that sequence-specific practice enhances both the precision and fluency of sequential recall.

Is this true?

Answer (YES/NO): NO